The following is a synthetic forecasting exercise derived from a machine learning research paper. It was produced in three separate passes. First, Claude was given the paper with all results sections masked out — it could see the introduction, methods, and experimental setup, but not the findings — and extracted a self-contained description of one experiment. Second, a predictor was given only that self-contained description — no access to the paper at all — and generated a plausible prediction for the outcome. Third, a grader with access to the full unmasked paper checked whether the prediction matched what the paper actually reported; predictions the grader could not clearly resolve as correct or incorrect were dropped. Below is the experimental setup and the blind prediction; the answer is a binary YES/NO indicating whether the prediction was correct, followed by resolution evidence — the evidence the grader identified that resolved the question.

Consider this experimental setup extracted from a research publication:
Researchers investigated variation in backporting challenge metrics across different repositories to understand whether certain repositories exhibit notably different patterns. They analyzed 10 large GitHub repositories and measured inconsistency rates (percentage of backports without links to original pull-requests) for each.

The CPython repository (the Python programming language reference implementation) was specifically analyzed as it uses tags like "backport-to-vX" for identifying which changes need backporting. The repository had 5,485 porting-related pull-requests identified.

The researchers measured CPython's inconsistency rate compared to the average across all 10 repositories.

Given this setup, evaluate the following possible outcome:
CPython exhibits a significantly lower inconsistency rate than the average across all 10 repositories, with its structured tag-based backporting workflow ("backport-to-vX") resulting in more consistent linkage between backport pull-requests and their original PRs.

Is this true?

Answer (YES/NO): NO